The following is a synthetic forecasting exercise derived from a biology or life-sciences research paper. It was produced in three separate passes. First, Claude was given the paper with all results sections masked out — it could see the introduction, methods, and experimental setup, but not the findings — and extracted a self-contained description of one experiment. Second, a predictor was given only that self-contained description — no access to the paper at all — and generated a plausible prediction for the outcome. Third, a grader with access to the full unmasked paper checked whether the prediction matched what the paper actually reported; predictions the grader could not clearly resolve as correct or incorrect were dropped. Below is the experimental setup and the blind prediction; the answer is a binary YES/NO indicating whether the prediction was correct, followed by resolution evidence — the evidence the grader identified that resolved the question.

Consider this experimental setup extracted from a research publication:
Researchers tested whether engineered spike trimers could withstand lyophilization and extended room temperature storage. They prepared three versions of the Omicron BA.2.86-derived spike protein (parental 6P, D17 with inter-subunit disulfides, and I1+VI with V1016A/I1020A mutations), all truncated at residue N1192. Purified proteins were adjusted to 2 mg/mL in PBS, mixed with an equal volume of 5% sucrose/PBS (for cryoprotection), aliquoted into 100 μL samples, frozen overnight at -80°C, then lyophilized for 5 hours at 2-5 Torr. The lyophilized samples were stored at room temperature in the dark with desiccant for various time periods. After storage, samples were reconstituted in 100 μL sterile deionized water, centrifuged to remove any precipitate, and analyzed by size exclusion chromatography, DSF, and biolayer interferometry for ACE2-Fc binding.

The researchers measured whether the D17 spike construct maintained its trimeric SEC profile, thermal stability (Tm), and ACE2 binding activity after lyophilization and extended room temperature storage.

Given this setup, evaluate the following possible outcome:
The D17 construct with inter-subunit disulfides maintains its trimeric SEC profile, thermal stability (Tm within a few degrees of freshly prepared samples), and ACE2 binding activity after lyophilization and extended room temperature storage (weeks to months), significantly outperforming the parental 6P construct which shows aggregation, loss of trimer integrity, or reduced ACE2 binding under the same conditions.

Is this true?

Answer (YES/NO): NO